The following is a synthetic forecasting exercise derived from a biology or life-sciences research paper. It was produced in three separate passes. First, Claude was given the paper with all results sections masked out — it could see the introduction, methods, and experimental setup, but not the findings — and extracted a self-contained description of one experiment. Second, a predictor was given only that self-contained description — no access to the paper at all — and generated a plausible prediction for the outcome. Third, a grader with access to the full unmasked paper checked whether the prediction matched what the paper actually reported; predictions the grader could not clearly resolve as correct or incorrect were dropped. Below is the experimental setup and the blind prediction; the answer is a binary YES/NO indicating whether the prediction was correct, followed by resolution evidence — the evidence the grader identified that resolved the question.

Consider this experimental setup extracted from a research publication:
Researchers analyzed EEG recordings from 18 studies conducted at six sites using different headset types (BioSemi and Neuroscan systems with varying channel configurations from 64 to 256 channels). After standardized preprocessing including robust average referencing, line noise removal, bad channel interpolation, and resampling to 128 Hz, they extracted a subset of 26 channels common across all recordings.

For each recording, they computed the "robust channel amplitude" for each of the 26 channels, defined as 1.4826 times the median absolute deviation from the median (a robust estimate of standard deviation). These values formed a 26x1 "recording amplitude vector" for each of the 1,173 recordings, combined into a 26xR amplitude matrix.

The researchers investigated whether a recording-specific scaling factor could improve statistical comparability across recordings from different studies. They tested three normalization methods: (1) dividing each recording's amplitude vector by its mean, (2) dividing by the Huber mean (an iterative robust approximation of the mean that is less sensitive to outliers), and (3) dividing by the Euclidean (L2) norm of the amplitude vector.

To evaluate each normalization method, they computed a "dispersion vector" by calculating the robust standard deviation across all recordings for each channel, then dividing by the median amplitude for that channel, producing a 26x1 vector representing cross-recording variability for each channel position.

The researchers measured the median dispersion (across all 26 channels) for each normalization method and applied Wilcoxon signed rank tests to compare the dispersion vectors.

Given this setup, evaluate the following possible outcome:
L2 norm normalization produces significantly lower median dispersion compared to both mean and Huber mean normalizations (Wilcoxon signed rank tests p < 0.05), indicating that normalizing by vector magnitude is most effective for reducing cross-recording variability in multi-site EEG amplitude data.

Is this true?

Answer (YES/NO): NO